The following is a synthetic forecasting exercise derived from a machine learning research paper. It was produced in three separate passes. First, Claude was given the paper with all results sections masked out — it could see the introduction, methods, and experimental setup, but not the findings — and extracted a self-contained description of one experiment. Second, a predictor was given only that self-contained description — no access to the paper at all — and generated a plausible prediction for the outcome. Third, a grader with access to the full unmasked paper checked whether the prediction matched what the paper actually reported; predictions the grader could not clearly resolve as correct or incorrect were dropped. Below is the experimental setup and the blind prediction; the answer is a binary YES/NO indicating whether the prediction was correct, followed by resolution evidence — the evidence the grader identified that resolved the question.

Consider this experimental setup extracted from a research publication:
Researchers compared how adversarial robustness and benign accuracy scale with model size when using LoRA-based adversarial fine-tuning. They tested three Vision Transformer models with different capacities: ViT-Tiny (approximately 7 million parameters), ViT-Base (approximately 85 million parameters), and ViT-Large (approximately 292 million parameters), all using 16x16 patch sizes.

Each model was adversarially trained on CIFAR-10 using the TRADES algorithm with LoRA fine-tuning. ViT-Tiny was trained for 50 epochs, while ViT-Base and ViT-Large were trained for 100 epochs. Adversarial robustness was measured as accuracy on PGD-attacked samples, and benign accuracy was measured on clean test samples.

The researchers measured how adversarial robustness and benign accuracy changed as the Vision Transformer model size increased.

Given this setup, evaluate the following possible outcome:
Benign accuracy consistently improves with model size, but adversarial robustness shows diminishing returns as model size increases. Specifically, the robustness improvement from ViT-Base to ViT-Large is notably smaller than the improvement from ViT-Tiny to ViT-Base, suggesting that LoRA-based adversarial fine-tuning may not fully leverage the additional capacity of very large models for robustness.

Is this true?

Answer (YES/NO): NO